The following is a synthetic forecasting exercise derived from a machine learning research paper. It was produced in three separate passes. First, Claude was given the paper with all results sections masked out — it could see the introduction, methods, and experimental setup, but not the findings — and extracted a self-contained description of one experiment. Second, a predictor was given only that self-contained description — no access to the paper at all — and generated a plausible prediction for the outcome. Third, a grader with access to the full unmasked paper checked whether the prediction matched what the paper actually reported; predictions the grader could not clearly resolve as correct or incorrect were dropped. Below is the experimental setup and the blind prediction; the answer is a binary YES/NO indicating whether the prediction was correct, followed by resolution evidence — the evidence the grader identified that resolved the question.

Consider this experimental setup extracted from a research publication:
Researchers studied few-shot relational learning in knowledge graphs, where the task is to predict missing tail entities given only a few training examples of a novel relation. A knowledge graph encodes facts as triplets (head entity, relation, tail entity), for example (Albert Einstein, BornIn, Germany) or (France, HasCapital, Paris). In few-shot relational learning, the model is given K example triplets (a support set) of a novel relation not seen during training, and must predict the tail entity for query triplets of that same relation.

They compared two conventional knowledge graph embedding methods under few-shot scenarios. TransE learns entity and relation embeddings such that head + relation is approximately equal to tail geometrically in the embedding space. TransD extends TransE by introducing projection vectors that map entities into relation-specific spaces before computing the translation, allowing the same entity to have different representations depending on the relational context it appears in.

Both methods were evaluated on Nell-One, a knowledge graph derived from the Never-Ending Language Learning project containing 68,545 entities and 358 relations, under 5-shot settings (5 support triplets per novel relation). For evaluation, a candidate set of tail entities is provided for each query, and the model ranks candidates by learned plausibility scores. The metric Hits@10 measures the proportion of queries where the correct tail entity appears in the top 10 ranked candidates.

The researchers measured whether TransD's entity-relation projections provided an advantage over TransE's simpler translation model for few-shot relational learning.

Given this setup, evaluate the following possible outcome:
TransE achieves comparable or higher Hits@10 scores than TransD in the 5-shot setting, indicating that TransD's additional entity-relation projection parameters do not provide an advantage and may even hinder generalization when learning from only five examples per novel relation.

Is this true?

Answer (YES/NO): NO